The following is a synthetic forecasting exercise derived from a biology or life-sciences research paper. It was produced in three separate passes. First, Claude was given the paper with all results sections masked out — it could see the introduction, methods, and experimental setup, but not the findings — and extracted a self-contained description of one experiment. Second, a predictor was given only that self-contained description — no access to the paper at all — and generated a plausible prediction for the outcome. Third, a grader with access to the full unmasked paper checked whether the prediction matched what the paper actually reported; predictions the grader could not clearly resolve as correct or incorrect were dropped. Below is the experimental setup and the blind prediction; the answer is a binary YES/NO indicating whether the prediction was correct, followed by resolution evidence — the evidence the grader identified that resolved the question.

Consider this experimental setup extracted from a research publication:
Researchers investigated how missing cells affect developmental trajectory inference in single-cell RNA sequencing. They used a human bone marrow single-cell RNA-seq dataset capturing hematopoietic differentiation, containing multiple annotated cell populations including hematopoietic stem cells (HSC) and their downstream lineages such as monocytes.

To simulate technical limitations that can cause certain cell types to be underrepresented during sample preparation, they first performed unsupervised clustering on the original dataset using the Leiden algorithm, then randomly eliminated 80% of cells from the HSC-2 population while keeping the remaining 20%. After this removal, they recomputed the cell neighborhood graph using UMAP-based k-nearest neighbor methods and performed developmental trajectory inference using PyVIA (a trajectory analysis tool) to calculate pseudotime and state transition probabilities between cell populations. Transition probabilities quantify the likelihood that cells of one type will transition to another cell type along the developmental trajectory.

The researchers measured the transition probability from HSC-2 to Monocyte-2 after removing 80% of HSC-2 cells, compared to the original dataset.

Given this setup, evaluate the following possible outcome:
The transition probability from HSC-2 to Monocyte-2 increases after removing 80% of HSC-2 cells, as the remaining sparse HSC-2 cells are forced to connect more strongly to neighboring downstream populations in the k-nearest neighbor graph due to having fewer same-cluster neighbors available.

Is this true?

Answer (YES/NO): NO